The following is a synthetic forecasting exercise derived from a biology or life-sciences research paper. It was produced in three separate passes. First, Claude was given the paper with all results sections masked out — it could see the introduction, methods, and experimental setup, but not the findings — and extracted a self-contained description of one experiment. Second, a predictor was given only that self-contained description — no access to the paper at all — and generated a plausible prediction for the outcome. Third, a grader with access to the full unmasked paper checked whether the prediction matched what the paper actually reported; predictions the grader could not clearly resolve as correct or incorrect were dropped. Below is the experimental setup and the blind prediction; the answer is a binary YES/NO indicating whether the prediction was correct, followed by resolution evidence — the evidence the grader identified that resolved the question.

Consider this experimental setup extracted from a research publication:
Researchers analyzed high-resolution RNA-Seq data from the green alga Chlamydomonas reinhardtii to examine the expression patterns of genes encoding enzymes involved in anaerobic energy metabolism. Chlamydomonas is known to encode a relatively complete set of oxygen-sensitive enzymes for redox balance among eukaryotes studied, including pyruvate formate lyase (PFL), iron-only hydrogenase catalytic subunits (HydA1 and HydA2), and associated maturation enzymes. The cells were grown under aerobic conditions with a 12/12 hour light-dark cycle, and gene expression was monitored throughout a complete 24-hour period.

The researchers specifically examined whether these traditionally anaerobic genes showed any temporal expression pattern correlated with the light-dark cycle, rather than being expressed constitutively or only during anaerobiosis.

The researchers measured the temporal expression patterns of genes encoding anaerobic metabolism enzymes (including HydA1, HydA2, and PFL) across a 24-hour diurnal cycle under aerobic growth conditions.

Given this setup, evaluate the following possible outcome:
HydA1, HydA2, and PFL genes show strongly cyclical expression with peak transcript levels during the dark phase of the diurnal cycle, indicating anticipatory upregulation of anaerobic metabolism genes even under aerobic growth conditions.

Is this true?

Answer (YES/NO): NO